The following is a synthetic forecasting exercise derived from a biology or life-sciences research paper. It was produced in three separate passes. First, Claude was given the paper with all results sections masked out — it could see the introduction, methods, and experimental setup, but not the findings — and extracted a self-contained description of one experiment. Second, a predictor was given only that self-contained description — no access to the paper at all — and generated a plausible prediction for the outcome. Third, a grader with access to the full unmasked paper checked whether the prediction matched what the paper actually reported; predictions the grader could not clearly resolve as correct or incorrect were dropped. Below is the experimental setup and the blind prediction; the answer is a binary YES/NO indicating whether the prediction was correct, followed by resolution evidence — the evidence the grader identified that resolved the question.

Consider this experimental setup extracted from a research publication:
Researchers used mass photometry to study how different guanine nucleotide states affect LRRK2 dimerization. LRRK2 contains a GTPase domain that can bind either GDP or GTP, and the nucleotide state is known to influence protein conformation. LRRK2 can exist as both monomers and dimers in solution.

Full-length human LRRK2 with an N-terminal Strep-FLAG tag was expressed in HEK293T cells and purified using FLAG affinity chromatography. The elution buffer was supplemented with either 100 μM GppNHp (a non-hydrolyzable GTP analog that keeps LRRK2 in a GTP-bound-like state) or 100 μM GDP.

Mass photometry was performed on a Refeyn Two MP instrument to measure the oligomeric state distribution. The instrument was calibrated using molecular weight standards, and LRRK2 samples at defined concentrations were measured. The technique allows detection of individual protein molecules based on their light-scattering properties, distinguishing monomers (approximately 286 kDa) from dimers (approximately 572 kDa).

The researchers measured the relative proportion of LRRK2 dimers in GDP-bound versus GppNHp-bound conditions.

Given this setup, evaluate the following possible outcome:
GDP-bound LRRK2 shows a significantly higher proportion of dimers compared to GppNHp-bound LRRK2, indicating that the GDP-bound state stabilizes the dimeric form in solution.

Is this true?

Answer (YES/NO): NO